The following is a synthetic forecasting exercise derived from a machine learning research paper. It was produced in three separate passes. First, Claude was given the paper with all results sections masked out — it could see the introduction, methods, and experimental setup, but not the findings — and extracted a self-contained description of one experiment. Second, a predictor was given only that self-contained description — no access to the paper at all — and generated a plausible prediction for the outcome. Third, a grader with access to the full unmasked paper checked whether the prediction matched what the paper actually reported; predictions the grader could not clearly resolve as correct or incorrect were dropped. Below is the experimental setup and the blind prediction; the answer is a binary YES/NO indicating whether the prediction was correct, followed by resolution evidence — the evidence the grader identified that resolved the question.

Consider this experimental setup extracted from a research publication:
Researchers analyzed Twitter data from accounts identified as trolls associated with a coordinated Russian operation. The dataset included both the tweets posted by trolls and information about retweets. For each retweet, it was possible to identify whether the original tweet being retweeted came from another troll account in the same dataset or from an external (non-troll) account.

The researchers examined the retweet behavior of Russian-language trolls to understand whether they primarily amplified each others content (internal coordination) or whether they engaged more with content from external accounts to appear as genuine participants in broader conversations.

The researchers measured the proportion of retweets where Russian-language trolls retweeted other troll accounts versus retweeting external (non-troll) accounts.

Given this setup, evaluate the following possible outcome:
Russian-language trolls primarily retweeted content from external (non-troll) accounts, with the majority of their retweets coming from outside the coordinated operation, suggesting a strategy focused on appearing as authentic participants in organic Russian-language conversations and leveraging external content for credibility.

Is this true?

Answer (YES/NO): YES